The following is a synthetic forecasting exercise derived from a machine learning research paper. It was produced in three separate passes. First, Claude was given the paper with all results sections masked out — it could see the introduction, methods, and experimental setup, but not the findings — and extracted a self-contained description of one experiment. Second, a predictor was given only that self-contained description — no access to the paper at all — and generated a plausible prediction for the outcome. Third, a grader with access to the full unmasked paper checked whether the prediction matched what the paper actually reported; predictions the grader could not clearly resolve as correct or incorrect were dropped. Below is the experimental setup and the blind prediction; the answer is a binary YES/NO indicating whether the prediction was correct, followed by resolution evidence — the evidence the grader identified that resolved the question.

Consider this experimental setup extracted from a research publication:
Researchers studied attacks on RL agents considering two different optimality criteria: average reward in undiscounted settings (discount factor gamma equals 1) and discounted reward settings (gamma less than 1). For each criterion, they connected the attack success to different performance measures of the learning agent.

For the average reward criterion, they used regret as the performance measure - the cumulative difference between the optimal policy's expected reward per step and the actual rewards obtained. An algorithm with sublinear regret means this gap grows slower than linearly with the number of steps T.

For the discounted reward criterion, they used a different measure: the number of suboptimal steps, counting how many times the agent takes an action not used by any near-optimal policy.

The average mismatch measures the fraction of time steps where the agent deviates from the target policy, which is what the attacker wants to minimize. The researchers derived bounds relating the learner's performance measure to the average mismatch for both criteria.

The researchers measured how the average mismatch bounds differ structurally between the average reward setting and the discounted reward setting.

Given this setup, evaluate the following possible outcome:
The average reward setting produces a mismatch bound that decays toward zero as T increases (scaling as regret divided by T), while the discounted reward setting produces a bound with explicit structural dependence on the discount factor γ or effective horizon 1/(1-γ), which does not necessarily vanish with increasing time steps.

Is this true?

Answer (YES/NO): NO